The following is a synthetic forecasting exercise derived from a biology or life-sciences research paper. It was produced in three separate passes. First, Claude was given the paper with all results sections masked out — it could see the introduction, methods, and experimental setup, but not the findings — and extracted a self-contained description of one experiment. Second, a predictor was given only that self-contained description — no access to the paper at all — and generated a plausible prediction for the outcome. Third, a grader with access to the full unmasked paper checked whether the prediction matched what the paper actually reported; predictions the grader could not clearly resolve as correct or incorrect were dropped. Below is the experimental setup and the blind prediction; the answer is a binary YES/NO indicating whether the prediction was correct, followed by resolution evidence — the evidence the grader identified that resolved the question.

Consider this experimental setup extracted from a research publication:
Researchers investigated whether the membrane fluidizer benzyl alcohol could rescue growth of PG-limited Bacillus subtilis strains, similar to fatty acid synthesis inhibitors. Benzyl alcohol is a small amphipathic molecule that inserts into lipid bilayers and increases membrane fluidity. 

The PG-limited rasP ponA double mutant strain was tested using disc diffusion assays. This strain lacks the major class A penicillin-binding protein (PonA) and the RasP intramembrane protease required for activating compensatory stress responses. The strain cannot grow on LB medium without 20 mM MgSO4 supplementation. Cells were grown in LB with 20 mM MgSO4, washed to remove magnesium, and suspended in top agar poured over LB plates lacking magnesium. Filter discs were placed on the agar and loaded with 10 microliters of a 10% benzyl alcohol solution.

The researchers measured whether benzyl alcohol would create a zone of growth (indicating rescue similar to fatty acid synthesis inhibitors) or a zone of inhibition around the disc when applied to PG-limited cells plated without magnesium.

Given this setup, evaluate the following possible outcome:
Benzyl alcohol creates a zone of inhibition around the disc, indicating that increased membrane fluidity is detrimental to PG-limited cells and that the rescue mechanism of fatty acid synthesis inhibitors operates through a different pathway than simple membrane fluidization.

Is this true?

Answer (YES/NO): NO